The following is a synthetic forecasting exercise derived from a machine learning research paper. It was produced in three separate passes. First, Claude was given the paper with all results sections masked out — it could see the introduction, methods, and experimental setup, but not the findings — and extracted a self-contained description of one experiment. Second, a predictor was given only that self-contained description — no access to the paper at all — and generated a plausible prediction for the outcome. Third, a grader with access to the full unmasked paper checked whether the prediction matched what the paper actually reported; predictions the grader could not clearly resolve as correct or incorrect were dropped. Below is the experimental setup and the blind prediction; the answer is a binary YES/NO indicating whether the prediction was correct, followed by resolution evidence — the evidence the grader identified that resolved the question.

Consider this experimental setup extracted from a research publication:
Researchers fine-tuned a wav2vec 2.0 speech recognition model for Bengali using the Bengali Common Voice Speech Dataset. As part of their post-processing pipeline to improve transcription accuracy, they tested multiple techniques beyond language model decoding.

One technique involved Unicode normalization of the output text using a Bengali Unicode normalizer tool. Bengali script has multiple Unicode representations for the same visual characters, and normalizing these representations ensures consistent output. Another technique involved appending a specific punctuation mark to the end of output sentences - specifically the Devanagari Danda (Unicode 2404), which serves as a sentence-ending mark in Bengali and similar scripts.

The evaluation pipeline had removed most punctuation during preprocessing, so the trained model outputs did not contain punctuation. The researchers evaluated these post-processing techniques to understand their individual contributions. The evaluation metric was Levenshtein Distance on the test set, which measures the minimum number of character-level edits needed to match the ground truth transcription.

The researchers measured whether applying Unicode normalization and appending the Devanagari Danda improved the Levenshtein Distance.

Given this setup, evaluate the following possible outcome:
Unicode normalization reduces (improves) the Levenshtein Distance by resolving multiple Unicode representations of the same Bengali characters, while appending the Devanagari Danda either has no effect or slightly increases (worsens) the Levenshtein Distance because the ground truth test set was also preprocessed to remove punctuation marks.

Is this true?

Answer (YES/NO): NO